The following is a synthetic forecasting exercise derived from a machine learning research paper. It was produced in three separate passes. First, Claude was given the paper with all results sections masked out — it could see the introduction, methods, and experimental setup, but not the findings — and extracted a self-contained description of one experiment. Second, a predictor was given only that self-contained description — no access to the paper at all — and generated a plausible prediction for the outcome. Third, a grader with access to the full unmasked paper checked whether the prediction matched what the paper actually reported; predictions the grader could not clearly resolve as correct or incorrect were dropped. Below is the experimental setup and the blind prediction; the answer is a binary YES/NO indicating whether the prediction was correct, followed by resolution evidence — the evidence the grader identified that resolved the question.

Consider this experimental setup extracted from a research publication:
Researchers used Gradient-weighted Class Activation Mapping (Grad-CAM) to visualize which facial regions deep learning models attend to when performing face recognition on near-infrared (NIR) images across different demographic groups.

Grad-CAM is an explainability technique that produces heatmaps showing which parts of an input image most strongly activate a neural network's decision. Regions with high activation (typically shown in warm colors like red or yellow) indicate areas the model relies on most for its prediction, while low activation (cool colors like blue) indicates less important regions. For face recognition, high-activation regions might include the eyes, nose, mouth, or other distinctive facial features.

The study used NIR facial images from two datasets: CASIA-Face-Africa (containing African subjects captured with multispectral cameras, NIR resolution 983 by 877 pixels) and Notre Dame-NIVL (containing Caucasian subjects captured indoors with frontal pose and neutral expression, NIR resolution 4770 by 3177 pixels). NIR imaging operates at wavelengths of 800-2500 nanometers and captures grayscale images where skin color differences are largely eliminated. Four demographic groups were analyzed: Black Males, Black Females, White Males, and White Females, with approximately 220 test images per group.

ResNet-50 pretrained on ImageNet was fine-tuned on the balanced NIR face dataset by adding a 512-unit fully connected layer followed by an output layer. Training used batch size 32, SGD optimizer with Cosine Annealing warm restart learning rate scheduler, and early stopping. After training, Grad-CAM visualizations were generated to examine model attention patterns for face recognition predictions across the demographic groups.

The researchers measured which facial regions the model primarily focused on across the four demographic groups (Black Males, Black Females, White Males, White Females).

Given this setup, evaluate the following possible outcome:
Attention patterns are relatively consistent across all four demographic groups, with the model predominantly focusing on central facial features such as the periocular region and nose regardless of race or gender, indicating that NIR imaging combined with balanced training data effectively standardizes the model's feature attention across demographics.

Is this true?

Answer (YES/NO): NO